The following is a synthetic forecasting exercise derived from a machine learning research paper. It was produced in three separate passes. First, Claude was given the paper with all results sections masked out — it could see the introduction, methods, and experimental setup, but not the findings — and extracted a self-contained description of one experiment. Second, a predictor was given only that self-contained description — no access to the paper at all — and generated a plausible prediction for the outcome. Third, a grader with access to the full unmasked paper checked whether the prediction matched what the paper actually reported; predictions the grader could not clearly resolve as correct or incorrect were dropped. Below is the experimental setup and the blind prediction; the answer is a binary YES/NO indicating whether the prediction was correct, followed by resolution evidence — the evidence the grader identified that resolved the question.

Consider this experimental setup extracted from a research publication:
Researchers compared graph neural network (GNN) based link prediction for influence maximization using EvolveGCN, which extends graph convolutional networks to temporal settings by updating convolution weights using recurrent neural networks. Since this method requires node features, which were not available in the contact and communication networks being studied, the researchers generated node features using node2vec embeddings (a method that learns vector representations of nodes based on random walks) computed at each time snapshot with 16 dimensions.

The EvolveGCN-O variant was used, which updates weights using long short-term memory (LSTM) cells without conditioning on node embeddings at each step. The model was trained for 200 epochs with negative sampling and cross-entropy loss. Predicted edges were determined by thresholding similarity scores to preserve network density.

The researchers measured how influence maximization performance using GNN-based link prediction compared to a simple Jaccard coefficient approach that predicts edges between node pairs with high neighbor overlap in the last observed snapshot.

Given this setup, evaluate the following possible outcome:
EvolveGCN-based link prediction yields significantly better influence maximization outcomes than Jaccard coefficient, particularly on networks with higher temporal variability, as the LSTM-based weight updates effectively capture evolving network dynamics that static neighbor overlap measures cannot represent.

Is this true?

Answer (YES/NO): NO